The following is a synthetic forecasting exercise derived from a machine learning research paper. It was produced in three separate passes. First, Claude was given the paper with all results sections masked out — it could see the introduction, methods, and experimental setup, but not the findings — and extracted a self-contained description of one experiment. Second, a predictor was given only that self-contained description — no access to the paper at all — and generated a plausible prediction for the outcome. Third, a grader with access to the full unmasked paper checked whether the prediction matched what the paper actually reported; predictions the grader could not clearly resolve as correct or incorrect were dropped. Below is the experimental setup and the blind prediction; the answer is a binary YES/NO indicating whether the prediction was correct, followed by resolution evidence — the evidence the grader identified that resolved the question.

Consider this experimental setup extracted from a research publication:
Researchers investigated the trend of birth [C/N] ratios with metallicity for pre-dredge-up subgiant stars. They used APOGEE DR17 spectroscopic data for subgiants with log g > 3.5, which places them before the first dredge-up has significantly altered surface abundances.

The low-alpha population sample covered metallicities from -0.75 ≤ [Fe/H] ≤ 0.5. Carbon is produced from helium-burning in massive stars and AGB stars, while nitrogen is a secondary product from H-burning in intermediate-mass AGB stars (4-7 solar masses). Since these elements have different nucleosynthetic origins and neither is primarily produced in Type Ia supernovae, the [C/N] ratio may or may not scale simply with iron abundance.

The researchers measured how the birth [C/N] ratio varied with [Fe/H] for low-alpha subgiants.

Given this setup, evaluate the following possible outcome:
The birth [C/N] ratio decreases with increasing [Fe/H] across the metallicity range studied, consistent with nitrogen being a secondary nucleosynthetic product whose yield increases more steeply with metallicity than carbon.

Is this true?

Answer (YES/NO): YES